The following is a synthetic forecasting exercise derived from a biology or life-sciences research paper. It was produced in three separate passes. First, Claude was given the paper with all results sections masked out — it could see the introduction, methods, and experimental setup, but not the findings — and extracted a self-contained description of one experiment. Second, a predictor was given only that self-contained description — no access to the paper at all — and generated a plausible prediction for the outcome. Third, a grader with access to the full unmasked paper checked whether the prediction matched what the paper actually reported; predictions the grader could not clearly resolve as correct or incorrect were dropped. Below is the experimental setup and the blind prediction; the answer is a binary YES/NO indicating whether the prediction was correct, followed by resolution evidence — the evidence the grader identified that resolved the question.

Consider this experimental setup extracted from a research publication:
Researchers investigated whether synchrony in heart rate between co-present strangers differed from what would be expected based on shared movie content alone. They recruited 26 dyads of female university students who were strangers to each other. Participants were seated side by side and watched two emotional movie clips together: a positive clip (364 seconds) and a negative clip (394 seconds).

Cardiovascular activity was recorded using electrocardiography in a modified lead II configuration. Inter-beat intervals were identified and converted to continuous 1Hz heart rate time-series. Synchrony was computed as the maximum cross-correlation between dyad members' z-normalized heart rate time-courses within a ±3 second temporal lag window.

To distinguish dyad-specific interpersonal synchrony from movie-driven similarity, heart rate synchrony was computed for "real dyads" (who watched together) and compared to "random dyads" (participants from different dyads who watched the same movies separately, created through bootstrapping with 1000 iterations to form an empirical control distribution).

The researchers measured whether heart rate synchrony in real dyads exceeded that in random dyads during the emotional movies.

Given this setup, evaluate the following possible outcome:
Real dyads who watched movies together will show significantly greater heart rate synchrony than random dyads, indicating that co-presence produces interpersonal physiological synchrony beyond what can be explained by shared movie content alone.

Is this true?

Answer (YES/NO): YES